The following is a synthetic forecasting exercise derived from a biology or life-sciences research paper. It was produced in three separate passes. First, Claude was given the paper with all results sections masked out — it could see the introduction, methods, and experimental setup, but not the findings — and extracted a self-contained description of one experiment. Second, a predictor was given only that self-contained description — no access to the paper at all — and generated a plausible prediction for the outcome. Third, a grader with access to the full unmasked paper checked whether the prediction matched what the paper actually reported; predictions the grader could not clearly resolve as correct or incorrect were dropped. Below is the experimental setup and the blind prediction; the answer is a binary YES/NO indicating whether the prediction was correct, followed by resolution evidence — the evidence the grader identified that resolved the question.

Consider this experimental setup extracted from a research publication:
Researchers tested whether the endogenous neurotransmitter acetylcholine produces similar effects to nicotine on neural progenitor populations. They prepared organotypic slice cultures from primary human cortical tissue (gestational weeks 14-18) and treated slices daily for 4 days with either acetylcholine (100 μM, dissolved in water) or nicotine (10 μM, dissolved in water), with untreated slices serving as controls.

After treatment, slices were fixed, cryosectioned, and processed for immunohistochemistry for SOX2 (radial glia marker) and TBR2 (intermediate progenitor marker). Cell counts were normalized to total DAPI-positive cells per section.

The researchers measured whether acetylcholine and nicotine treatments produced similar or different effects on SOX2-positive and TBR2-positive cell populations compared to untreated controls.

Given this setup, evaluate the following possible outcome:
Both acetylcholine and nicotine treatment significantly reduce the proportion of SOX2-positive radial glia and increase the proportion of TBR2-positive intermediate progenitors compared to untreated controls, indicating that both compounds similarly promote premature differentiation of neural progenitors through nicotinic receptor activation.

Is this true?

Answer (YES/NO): NO